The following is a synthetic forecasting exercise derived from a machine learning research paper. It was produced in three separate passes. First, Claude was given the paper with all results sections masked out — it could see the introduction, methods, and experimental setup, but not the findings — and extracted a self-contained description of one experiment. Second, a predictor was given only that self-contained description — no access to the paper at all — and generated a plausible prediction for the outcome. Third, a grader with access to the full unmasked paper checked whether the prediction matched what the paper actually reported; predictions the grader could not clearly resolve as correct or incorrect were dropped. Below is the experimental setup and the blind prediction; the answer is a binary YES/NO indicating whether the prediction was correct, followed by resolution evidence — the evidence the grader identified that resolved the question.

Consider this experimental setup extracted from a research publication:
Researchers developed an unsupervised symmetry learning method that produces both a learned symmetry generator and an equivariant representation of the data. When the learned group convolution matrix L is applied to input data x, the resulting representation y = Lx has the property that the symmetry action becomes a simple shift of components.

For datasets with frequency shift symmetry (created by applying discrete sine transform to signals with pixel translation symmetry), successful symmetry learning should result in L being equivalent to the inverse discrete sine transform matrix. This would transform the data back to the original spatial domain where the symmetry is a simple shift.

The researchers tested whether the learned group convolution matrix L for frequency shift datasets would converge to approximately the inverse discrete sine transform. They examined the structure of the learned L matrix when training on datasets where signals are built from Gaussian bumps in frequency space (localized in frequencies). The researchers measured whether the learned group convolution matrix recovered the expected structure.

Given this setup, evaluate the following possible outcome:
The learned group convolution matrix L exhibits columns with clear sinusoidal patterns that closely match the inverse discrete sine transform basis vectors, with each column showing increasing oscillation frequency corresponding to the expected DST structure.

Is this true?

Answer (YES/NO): YES